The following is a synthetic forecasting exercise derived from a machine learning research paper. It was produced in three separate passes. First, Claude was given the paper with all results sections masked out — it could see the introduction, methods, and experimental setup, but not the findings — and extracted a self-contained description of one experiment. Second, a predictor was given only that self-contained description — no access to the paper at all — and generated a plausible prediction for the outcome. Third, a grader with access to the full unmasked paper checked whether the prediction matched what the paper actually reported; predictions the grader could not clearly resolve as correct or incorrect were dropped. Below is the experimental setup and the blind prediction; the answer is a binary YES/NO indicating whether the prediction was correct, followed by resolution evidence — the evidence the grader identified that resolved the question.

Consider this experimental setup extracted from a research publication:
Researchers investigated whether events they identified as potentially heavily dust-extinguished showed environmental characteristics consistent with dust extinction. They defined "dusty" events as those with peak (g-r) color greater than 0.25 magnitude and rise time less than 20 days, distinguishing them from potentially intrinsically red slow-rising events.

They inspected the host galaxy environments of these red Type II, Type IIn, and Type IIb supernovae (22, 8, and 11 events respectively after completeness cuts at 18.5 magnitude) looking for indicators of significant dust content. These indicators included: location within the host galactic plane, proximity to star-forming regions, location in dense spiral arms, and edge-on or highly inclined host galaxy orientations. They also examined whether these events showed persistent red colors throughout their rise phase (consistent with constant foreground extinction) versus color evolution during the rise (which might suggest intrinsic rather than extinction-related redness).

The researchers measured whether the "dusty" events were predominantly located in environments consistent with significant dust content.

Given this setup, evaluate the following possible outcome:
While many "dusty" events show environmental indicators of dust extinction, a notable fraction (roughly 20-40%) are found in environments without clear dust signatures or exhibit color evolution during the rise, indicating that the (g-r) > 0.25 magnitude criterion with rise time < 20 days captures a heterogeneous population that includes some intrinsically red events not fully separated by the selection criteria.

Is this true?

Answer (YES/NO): NO